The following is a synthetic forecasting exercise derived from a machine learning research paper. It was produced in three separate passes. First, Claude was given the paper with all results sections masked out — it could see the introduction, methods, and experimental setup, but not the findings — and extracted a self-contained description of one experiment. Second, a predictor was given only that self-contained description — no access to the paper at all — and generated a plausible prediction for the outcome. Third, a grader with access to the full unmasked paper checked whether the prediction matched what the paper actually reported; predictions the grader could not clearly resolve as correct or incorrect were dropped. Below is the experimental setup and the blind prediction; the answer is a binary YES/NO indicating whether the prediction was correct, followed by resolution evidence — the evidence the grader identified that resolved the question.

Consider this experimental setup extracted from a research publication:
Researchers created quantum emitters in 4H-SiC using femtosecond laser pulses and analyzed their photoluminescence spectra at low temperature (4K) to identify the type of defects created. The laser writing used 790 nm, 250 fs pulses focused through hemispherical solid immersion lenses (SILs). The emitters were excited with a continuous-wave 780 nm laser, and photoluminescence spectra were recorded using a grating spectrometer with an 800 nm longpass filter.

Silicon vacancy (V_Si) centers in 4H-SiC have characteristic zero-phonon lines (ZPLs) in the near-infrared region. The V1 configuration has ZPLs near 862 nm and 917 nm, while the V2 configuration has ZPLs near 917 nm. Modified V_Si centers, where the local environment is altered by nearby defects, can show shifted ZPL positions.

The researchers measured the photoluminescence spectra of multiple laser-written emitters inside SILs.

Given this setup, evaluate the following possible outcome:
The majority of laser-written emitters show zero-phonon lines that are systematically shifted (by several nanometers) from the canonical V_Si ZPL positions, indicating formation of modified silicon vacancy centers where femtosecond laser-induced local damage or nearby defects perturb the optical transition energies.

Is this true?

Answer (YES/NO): YES